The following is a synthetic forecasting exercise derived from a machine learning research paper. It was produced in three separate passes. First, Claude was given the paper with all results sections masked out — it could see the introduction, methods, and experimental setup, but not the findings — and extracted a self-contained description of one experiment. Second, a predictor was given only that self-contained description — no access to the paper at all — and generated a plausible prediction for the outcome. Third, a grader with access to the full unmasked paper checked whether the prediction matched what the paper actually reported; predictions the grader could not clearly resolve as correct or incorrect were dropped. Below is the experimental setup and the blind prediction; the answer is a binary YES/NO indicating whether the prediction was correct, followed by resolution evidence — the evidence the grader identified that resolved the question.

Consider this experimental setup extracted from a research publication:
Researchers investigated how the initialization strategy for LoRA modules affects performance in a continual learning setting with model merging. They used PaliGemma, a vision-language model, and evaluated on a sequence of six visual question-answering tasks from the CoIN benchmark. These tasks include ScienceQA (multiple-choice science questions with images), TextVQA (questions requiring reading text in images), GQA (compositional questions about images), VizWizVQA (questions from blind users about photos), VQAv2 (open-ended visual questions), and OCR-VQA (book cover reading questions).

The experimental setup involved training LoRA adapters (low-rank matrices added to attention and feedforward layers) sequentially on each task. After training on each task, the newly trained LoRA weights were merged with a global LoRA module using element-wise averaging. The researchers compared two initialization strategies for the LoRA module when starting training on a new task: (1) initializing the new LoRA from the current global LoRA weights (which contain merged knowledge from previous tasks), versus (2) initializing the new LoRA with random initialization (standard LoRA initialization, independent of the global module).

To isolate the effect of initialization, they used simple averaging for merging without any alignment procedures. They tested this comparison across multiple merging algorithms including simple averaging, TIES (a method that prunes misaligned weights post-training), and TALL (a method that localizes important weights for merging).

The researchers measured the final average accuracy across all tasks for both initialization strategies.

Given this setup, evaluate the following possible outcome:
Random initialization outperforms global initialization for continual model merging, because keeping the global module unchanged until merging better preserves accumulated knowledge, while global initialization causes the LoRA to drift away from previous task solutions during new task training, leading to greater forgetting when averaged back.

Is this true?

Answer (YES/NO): NO